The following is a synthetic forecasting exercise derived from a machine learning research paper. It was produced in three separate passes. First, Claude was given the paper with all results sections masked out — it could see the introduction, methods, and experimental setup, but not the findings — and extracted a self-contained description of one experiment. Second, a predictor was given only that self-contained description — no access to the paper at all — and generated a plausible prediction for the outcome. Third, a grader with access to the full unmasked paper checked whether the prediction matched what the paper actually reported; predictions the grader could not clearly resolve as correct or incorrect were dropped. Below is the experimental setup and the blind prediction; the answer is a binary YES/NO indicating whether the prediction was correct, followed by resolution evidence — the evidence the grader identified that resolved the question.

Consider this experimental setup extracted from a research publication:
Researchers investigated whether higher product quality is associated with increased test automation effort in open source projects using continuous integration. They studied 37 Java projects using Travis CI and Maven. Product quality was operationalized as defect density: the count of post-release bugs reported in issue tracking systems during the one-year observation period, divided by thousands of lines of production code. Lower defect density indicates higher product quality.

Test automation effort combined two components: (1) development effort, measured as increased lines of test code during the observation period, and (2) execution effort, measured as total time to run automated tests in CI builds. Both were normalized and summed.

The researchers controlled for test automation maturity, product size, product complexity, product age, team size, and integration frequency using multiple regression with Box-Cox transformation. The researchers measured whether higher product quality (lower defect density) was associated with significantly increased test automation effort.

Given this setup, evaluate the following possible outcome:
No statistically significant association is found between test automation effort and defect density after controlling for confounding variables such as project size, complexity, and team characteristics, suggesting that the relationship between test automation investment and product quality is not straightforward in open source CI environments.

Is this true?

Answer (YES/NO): YES